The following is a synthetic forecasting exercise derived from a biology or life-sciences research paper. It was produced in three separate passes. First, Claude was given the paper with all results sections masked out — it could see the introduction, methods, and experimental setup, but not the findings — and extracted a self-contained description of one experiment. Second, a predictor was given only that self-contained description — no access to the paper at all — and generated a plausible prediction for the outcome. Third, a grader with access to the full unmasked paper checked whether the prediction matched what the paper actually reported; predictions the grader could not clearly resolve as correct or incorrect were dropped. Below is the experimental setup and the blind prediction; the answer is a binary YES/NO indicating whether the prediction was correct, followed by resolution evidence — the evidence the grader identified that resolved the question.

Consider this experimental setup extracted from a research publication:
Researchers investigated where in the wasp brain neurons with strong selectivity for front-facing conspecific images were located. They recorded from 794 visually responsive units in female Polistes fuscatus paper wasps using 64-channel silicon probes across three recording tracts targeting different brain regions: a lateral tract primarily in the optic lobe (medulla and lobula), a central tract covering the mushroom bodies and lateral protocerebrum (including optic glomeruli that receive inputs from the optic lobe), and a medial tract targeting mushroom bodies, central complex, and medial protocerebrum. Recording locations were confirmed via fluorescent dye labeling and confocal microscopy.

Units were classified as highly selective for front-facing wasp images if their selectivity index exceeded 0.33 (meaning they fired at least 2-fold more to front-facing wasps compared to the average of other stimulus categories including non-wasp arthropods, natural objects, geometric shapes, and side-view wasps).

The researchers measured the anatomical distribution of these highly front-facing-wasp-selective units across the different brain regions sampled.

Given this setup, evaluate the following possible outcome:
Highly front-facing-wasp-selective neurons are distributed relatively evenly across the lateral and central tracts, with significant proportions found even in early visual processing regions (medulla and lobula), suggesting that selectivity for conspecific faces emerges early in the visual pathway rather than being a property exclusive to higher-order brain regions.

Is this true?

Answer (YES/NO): NO